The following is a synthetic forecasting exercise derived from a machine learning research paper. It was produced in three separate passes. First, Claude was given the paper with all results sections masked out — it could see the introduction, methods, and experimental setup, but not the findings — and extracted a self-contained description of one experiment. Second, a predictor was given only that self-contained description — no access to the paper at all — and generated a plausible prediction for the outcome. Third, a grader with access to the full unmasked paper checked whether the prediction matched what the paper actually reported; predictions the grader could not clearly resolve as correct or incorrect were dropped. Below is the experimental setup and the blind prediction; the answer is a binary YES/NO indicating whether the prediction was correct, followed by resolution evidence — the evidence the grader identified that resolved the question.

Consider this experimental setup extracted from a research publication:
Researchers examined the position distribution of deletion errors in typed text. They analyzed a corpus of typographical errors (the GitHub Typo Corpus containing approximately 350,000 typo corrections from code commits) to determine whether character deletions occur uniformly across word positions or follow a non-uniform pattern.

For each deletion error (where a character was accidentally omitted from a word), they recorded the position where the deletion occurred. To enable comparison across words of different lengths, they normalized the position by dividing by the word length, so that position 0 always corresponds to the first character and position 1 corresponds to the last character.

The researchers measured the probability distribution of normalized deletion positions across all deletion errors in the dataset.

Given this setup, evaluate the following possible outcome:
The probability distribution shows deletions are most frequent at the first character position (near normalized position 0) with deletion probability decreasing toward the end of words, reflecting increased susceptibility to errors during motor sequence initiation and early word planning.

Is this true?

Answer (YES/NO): NO